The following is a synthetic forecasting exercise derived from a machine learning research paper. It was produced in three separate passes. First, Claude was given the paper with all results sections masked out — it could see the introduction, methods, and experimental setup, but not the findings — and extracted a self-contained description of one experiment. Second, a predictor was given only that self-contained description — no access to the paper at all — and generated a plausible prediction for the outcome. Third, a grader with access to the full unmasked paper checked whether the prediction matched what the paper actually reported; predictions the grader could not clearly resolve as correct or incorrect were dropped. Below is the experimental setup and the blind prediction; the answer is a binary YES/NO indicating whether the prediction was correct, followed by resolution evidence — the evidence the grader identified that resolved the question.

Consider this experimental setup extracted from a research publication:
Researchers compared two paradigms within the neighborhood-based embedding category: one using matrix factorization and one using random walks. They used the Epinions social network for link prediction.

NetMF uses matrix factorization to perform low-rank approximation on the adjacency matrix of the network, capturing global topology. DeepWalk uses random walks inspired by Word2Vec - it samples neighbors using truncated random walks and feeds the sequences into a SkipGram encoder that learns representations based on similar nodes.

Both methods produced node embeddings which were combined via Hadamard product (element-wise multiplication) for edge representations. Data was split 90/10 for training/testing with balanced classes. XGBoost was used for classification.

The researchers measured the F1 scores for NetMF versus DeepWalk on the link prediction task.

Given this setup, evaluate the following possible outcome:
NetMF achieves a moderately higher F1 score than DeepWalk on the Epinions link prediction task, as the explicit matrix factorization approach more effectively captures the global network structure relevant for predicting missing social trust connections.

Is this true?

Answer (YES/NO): YES